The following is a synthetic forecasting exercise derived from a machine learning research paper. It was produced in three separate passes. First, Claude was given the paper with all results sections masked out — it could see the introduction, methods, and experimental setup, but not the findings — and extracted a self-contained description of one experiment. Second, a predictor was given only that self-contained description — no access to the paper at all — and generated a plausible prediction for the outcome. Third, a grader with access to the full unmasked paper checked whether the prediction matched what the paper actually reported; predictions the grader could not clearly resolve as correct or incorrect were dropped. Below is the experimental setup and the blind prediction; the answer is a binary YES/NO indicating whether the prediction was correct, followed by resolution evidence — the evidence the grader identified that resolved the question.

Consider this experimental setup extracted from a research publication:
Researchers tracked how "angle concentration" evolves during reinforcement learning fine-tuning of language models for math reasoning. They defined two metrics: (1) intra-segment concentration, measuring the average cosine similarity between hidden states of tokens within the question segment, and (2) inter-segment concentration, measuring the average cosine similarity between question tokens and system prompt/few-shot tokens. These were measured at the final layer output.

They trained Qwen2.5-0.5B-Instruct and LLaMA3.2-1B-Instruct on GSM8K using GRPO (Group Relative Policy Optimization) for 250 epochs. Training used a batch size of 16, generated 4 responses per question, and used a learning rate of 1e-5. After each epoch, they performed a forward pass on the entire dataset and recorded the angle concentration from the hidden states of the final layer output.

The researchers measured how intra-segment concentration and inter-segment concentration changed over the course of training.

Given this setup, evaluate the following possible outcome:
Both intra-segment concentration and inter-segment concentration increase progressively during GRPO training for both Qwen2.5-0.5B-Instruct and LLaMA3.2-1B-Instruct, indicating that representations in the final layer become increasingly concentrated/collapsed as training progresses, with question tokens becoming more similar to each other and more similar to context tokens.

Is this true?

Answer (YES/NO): YES